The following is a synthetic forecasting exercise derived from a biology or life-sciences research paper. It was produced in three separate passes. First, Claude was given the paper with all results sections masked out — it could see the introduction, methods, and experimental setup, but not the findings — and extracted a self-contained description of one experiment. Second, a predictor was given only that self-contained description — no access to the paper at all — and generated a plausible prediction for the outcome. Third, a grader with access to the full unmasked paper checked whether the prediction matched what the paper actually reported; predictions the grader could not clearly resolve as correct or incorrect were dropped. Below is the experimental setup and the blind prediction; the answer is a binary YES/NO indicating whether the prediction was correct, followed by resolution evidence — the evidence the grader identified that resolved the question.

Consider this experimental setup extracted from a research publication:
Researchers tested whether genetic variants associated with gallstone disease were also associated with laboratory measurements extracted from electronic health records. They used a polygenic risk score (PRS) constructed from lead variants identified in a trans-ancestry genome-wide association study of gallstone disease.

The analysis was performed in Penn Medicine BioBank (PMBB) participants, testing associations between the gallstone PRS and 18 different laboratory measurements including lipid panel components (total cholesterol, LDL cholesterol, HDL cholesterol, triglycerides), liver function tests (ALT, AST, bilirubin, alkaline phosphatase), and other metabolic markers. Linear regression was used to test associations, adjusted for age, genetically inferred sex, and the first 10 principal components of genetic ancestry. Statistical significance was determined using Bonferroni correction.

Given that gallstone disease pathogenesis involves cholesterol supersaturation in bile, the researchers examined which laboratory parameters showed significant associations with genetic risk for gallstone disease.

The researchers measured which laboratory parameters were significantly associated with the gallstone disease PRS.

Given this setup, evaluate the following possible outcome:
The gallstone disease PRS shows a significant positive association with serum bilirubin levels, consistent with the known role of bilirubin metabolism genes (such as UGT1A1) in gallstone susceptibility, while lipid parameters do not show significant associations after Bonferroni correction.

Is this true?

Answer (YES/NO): NO